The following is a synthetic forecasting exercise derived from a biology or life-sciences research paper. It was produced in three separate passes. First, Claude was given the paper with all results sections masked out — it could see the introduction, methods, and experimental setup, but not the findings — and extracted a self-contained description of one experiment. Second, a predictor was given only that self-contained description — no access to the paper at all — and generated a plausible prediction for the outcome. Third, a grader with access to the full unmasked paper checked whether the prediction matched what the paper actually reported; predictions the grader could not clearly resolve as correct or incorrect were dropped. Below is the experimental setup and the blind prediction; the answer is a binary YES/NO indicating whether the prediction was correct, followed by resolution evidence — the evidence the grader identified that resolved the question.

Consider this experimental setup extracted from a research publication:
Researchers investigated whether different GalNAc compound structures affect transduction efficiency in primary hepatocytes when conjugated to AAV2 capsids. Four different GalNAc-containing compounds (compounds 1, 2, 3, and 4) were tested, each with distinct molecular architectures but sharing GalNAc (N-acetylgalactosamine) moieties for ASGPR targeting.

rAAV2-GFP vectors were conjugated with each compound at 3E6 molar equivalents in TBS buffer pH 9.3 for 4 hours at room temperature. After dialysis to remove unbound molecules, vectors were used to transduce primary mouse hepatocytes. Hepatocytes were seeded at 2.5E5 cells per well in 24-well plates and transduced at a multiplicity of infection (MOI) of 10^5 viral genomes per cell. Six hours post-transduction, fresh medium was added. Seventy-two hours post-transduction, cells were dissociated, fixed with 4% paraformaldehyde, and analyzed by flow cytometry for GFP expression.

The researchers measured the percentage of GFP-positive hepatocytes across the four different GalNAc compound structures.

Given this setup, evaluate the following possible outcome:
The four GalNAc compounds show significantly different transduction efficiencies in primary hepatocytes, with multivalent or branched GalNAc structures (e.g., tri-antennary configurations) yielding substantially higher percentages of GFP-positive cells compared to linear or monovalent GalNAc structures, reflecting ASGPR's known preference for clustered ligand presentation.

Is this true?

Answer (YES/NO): NO